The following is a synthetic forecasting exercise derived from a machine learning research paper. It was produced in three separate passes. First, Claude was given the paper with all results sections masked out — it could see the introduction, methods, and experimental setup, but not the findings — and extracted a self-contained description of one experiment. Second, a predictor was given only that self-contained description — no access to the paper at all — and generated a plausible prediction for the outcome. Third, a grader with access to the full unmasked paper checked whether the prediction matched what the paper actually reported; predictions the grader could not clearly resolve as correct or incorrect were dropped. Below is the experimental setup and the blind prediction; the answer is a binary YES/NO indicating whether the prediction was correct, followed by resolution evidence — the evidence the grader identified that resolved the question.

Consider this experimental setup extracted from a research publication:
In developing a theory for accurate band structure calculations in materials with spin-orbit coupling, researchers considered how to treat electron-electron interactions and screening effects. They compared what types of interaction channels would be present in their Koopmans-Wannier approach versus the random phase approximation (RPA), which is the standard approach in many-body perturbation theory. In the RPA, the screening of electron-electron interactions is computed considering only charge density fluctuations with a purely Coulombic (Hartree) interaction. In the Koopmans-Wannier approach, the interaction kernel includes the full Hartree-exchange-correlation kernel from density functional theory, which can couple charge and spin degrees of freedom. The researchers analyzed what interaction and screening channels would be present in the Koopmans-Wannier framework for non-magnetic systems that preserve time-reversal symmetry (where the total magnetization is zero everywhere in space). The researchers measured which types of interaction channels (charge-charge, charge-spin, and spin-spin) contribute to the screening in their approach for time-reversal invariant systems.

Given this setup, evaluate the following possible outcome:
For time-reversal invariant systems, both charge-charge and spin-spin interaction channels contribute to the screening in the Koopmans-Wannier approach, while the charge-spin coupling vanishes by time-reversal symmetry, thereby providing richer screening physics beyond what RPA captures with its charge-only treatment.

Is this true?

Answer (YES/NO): NO